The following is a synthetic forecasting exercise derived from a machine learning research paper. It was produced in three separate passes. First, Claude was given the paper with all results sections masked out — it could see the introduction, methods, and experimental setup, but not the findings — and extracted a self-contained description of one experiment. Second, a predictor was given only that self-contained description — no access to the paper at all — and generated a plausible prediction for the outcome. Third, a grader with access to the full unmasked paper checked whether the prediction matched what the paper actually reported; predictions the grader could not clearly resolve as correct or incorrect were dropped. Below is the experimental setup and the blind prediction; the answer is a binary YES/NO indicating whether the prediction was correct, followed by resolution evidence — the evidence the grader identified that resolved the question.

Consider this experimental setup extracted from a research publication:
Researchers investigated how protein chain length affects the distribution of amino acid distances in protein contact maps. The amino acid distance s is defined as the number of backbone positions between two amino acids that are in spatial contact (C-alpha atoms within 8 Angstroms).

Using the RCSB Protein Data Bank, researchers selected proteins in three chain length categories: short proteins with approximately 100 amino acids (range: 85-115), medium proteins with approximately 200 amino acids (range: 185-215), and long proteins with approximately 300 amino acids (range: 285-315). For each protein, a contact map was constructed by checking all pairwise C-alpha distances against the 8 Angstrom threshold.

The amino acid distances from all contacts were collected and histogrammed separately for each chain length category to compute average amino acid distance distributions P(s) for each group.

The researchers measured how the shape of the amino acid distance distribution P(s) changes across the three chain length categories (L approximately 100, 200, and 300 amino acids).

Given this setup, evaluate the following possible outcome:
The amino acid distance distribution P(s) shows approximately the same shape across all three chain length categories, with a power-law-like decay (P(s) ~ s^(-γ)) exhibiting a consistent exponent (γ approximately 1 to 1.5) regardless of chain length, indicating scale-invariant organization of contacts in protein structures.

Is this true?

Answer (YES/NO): NO